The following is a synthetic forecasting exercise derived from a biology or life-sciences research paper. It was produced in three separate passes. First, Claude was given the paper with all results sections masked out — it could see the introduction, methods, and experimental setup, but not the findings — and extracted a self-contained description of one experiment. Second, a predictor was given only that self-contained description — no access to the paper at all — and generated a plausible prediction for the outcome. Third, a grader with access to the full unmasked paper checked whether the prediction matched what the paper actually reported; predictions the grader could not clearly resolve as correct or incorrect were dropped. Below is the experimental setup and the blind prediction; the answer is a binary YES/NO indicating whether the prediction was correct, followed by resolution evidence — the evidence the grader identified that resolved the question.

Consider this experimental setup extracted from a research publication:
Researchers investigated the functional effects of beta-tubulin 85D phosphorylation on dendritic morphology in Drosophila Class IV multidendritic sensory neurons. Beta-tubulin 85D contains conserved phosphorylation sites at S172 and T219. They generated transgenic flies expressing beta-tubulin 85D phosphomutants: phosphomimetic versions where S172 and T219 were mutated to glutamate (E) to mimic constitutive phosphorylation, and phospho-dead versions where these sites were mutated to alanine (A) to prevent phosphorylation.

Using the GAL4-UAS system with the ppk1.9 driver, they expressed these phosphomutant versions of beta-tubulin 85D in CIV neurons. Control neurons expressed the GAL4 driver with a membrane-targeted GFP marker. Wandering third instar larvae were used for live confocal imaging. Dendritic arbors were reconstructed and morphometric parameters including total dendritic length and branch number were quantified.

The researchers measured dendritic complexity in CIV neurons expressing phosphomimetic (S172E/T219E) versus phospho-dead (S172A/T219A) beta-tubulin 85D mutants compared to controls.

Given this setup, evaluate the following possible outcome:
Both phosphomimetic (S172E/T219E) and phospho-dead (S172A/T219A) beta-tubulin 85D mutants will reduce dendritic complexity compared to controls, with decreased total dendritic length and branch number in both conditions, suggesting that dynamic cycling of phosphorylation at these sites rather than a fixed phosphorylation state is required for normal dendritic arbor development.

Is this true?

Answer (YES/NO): NO